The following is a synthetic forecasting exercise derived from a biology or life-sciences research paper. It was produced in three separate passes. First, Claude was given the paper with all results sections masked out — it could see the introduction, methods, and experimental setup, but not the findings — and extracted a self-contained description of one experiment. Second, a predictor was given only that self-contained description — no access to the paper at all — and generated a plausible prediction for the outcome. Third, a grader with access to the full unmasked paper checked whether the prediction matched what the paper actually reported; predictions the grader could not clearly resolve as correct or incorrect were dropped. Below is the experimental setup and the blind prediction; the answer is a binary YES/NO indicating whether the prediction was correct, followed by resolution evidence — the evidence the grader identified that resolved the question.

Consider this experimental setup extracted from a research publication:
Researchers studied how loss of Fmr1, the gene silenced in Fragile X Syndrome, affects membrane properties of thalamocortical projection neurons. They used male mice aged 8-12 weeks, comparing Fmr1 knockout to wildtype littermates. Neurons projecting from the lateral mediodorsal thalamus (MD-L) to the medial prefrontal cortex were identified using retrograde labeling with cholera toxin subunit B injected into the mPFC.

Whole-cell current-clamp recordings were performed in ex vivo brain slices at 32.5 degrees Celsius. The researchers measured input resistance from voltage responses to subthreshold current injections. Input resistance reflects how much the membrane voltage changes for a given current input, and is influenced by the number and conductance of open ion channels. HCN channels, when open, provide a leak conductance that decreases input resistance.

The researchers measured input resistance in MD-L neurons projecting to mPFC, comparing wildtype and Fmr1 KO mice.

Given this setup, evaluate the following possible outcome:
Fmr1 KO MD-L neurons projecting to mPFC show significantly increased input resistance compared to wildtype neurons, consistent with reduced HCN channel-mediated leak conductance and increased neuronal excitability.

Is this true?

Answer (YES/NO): NO